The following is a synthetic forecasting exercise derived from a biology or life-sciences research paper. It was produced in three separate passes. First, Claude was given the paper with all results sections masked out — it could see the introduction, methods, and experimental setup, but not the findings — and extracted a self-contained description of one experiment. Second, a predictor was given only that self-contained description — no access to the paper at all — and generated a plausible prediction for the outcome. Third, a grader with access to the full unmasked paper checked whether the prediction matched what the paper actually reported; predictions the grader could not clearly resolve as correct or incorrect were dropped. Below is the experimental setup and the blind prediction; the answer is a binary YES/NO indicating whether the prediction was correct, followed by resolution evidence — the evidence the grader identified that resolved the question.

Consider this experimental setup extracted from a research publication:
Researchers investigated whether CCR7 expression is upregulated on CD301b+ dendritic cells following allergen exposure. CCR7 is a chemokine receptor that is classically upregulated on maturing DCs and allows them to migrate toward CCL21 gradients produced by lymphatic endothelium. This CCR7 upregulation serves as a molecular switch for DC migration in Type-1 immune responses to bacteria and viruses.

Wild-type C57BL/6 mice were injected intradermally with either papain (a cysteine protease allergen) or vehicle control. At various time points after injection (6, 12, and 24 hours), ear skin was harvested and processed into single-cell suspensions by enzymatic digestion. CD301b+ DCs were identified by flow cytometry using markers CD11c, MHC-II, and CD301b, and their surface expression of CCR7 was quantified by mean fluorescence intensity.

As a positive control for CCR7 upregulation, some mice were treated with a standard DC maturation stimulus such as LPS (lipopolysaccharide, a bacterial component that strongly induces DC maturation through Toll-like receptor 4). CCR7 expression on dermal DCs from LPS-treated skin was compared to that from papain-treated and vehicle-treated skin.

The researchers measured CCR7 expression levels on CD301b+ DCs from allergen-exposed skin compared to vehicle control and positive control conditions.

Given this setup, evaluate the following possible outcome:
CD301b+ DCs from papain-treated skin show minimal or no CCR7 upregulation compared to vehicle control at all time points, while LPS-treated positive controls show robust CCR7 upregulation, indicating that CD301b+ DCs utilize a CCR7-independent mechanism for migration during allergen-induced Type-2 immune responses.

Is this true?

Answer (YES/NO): NO